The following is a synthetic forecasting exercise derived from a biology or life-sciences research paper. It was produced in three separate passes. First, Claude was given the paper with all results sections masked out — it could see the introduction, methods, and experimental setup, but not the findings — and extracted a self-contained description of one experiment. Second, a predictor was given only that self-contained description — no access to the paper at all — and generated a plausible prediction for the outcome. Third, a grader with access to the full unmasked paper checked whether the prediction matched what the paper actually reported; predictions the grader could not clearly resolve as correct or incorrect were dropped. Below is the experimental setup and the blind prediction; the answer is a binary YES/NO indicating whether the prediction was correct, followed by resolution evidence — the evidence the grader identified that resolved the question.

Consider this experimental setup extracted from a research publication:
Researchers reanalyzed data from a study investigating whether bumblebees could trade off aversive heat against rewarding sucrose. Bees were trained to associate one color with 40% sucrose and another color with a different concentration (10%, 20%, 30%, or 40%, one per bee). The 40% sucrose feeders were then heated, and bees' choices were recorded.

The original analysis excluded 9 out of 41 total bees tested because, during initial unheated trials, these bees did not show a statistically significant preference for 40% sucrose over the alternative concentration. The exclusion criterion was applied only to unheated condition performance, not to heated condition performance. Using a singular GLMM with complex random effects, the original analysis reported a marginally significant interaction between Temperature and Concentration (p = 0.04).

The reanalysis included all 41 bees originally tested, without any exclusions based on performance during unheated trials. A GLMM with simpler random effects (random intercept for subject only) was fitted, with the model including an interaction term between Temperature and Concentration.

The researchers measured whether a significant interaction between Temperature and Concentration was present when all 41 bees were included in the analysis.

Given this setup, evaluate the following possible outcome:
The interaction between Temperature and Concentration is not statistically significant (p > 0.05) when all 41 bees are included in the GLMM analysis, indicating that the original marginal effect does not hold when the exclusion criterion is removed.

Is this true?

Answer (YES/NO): YES